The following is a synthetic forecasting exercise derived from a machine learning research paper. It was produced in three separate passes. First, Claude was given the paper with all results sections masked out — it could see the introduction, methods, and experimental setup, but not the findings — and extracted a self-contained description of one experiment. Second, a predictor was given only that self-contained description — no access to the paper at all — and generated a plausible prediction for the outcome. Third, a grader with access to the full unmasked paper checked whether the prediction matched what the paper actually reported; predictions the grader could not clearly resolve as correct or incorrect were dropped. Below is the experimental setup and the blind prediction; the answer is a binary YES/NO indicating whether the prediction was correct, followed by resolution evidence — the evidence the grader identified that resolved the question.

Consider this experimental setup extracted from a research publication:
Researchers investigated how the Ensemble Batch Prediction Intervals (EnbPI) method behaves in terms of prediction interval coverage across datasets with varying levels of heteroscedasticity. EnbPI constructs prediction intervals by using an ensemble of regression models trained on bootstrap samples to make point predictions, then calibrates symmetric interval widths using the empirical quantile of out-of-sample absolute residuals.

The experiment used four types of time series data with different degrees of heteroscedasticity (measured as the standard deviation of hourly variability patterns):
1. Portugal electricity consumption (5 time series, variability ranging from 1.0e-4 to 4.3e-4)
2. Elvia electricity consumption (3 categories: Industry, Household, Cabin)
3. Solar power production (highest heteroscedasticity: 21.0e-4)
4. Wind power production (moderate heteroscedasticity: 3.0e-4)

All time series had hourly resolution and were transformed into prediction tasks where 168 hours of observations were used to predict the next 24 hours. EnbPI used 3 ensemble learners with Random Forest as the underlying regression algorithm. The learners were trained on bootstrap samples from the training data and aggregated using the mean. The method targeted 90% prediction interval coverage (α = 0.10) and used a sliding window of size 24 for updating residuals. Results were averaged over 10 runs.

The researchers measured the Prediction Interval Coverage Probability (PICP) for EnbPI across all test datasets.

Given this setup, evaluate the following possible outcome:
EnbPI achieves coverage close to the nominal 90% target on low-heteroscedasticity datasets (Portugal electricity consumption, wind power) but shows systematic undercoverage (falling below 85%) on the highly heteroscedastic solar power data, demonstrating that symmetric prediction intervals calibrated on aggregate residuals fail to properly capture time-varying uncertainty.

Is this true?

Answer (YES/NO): NO